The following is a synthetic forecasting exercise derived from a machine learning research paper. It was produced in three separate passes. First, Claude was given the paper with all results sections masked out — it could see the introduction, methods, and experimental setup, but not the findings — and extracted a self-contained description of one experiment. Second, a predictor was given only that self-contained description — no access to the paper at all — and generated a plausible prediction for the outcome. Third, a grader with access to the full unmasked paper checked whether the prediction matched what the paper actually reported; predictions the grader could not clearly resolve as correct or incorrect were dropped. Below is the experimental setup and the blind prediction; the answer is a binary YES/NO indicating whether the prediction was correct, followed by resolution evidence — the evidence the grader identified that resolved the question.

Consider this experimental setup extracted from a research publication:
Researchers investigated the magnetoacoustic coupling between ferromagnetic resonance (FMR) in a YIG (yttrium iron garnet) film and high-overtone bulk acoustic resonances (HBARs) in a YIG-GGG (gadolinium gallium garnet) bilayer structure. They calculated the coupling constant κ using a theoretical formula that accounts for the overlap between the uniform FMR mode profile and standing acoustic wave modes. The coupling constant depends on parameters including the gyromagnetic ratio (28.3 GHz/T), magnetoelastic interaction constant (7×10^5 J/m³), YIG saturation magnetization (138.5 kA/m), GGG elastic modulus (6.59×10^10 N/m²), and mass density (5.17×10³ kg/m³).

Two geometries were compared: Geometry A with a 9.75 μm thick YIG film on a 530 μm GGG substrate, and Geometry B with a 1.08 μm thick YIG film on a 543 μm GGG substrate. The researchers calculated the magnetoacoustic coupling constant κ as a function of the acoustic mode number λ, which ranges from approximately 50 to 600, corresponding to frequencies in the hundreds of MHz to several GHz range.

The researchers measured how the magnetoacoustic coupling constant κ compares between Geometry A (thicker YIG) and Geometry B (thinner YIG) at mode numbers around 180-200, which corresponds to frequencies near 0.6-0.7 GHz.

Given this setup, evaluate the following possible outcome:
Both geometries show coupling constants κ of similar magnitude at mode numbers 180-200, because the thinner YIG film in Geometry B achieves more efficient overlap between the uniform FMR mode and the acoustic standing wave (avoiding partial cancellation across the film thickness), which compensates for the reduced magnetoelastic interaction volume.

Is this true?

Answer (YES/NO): YES